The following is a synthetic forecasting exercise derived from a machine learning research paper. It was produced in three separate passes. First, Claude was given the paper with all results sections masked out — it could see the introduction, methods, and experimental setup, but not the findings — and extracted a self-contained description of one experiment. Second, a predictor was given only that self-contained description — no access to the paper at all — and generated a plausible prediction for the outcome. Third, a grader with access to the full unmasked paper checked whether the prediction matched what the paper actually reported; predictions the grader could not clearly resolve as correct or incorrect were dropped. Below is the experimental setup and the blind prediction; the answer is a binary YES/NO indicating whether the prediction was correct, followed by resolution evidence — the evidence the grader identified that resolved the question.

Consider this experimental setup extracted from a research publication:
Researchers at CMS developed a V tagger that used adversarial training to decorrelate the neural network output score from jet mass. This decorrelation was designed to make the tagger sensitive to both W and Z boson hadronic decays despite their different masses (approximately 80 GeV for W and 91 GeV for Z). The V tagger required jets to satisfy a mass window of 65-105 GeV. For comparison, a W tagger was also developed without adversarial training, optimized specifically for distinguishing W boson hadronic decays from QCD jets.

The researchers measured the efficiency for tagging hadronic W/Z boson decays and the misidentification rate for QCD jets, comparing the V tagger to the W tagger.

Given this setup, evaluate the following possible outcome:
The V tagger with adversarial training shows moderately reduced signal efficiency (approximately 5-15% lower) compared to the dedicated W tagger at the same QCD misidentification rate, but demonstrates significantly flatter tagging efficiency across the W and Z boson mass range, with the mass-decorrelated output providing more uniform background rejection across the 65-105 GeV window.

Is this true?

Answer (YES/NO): NO